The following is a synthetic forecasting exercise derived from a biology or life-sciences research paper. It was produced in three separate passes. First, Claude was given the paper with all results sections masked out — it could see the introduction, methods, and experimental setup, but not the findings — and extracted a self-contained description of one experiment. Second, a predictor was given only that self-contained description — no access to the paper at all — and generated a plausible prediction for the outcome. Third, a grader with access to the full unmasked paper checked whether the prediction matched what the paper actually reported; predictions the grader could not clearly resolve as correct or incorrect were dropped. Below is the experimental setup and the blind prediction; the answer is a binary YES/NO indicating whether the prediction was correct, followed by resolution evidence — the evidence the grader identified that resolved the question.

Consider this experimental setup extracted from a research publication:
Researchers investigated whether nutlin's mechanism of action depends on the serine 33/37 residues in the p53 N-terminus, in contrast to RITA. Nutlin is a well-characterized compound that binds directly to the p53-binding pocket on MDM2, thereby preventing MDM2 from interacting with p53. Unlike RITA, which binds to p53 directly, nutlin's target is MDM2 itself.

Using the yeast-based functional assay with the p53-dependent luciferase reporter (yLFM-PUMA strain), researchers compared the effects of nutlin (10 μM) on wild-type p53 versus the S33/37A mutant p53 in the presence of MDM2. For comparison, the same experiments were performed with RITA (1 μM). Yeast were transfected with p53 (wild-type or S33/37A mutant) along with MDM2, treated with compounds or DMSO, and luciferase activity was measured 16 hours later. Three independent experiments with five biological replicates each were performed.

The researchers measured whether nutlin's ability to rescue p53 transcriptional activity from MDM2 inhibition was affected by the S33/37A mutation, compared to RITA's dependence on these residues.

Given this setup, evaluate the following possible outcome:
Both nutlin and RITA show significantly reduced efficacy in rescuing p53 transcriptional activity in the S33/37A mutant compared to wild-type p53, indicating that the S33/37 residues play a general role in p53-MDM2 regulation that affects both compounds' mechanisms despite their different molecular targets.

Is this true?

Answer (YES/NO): NO